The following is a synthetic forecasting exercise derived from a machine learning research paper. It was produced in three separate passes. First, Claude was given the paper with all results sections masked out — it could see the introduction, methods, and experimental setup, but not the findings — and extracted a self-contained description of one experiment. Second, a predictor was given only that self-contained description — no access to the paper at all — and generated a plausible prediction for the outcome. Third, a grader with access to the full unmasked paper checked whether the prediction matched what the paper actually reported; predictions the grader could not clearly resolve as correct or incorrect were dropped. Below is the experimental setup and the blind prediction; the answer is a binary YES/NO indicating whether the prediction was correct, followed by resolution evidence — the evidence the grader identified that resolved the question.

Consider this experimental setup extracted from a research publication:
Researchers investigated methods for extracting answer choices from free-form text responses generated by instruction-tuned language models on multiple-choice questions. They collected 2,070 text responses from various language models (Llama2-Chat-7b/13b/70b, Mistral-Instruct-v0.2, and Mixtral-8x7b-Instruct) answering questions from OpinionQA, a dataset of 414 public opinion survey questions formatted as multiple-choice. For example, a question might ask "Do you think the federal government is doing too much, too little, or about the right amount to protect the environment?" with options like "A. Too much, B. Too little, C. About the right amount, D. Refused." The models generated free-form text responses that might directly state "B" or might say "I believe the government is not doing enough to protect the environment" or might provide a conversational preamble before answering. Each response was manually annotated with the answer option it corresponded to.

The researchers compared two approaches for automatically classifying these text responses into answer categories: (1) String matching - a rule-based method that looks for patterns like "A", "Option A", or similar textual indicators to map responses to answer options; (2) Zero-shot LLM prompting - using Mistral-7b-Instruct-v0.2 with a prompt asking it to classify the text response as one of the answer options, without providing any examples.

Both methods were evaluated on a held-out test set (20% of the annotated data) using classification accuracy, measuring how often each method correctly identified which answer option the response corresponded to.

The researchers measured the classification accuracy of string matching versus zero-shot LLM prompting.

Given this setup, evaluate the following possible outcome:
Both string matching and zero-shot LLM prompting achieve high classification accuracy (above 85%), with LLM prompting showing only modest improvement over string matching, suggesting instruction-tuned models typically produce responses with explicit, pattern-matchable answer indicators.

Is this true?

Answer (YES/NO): NO